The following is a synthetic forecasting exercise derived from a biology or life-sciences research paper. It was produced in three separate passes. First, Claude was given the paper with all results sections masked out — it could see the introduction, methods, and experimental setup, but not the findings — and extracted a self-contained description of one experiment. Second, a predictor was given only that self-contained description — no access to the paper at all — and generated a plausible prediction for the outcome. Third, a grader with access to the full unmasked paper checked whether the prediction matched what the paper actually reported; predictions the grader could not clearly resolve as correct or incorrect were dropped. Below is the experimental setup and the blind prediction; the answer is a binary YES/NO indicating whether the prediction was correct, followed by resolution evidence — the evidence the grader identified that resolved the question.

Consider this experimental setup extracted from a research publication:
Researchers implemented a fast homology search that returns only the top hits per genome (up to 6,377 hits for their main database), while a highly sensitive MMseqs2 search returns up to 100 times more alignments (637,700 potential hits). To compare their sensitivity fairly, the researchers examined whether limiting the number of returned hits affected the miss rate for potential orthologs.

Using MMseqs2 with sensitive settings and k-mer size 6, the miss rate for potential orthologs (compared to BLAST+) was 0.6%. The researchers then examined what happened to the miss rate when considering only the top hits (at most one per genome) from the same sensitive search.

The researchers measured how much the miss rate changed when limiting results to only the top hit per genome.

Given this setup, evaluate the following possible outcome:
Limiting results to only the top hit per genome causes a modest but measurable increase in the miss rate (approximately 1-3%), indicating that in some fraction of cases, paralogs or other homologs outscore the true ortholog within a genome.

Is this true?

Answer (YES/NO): NO